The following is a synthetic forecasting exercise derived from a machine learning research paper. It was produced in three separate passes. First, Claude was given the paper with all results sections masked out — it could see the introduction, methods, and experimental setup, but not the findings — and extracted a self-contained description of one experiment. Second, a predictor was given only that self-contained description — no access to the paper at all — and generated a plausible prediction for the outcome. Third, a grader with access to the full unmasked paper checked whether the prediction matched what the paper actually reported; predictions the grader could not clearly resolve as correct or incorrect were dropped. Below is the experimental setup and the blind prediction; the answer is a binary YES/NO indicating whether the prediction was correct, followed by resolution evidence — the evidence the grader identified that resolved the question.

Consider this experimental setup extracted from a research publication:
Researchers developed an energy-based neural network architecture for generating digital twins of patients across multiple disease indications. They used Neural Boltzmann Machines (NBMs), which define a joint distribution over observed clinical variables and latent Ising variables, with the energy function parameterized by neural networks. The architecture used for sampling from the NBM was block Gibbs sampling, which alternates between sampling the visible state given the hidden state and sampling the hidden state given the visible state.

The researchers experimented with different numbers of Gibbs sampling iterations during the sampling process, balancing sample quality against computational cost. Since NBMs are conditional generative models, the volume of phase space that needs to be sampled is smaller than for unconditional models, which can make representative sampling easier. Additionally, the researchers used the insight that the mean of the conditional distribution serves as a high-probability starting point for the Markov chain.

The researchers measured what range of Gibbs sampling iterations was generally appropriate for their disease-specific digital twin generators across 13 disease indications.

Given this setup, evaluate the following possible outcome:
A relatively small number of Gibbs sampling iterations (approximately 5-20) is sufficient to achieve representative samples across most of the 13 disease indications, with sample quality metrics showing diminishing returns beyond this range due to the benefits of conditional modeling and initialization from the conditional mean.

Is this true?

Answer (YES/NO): YES